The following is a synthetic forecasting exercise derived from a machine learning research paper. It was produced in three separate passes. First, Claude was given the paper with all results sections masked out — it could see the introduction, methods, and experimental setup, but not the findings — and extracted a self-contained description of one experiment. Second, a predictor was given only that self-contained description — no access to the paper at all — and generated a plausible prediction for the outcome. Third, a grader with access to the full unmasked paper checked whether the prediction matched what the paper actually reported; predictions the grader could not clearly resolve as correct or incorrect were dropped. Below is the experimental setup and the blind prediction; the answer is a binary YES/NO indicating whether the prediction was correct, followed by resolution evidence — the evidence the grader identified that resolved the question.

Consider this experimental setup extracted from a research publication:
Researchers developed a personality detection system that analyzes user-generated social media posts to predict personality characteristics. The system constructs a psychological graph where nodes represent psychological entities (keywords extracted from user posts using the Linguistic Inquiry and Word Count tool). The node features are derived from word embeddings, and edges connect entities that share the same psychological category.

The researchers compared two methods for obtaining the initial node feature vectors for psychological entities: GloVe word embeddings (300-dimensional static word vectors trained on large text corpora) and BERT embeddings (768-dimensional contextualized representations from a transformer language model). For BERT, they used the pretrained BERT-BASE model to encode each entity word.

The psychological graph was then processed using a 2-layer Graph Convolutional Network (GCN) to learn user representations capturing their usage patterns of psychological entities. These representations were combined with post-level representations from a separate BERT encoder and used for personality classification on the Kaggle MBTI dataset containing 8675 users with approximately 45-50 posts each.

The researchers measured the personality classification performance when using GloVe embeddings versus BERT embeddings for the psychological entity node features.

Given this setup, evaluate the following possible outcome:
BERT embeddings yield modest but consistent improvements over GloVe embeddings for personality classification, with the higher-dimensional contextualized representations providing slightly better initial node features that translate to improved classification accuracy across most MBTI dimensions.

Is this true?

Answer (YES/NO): NO